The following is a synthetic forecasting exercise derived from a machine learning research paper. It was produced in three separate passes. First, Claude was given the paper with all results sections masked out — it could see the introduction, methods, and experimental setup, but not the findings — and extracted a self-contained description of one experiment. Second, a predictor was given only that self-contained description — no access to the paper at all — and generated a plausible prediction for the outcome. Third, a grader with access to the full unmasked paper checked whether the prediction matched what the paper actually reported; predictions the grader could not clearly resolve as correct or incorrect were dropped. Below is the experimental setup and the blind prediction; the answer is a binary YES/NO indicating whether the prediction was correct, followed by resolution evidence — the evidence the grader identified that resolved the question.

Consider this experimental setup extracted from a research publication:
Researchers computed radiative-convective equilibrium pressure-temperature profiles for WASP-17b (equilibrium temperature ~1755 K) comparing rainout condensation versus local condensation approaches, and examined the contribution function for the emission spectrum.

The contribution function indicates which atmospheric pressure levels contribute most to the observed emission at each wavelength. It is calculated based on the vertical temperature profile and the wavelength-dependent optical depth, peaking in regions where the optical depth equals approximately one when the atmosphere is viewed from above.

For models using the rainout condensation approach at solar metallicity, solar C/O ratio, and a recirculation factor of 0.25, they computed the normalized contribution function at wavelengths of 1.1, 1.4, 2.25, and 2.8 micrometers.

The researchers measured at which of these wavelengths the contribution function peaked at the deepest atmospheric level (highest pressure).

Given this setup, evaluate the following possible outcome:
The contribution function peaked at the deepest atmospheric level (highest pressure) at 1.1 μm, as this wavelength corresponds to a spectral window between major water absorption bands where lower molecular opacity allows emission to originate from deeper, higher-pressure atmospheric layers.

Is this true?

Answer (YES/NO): YES